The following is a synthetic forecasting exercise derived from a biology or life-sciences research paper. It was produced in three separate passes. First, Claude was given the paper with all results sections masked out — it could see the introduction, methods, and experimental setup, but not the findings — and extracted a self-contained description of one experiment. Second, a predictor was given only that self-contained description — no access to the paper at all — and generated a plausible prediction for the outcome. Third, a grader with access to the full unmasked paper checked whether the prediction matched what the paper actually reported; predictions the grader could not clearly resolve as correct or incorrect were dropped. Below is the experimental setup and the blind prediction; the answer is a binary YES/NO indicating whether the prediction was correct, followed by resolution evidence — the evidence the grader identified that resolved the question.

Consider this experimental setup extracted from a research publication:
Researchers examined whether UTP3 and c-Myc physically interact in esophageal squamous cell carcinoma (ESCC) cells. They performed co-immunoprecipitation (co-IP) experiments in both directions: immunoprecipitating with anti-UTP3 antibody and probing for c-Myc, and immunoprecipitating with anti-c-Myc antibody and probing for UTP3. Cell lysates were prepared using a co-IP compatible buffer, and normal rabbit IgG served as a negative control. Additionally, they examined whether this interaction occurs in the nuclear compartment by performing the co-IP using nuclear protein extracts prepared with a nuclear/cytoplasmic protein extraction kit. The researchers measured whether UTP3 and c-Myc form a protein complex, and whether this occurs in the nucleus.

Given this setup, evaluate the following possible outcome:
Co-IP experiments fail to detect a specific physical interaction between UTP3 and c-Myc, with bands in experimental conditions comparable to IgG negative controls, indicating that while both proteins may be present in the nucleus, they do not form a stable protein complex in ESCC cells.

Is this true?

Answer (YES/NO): NO